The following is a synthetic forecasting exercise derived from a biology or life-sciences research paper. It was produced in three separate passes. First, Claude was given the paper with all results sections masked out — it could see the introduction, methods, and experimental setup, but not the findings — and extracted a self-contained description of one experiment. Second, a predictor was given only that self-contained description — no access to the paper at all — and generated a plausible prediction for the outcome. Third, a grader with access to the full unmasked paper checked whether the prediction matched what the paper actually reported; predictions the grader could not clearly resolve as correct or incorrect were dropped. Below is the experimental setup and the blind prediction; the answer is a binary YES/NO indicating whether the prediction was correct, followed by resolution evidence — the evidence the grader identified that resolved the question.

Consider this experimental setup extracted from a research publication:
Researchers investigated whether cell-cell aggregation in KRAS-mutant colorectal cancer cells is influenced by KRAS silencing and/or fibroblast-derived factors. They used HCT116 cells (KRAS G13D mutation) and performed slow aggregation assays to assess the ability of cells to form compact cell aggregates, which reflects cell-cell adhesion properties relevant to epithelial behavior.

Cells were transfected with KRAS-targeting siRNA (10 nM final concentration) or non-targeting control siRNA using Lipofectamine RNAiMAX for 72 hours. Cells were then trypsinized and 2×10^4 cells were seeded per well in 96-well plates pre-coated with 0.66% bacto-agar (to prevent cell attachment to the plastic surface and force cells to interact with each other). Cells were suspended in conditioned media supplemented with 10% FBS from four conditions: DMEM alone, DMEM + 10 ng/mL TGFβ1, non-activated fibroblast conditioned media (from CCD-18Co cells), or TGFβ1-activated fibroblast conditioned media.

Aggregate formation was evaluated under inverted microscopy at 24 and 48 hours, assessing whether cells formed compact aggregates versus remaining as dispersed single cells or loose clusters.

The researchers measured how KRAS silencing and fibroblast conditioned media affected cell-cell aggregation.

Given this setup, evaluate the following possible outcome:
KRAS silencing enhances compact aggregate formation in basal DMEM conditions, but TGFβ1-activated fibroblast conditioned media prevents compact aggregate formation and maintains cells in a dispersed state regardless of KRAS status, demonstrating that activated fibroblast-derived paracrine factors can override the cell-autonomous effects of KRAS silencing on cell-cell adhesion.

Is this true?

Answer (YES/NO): NO